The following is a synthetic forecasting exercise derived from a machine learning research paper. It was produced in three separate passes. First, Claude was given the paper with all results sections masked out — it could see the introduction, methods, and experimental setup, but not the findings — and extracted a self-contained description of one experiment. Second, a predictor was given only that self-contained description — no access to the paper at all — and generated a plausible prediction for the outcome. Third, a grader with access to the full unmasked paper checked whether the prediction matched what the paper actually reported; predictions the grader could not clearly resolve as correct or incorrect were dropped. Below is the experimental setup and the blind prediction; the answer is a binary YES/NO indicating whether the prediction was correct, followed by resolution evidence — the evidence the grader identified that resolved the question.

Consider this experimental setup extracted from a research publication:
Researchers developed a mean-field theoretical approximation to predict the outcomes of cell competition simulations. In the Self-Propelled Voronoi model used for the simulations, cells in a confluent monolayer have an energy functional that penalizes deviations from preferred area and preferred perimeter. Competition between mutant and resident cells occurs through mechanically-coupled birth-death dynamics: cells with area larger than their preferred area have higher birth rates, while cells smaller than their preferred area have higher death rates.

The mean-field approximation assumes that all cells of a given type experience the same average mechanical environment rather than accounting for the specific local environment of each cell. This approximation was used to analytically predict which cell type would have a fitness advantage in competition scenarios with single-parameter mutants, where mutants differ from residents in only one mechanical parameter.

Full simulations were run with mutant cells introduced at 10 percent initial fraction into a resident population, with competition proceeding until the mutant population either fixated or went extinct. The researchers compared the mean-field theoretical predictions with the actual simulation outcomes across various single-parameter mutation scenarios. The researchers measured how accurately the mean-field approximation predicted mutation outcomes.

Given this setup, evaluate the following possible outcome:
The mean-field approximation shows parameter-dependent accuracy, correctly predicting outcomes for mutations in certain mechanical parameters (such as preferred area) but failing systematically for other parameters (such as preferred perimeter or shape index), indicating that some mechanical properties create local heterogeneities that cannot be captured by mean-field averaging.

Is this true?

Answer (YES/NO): NO